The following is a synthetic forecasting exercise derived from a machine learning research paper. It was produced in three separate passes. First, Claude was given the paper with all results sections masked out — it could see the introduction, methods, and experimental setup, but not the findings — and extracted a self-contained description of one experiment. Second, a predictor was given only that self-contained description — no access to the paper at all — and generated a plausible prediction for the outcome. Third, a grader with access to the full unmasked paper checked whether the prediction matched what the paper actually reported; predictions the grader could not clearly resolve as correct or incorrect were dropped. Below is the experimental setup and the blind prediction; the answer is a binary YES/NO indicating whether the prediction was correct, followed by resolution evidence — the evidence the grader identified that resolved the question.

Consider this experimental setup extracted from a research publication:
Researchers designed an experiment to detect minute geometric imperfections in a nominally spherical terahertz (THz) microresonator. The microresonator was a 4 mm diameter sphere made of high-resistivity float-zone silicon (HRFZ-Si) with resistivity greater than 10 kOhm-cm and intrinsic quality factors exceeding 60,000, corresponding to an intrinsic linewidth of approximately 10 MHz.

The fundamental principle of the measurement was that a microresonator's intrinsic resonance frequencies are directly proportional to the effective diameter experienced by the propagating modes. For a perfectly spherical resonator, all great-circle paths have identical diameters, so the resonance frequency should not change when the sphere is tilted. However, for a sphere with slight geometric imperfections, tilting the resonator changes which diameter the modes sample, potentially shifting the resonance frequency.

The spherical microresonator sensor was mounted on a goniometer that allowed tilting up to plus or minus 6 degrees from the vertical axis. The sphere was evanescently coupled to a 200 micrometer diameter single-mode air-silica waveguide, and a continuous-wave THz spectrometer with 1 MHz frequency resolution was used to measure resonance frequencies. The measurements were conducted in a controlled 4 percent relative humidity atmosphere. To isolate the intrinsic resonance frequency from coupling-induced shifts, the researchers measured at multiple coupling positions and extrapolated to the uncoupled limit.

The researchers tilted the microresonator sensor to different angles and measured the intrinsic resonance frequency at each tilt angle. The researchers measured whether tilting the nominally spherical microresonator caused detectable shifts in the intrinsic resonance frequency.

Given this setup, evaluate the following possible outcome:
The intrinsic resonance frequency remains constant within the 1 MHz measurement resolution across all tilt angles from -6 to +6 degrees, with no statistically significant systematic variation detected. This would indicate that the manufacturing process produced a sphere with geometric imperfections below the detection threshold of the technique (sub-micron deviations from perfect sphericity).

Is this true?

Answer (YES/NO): NO